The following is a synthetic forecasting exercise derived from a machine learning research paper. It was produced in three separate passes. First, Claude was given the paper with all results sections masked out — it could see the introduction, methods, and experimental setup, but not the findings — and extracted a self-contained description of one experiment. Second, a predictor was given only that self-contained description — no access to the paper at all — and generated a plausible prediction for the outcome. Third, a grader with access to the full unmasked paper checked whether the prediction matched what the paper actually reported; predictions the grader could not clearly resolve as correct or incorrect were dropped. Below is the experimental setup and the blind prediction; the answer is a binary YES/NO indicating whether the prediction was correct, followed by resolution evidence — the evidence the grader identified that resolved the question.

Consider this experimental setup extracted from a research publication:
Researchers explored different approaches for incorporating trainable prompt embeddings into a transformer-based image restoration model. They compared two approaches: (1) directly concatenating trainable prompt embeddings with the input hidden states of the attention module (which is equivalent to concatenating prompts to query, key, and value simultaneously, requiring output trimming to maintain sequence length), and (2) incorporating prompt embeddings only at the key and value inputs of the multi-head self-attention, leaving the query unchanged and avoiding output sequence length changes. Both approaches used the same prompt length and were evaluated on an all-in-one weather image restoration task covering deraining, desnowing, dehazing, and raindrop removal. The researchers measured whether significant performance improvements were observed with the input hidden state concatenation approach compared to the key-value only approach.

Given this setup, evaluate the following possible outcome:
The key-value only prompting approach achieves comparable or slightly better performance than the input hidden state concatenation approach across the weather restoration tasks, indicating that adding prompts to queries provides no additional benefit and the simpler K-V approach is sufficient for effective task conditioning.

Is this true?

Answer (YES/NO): NO